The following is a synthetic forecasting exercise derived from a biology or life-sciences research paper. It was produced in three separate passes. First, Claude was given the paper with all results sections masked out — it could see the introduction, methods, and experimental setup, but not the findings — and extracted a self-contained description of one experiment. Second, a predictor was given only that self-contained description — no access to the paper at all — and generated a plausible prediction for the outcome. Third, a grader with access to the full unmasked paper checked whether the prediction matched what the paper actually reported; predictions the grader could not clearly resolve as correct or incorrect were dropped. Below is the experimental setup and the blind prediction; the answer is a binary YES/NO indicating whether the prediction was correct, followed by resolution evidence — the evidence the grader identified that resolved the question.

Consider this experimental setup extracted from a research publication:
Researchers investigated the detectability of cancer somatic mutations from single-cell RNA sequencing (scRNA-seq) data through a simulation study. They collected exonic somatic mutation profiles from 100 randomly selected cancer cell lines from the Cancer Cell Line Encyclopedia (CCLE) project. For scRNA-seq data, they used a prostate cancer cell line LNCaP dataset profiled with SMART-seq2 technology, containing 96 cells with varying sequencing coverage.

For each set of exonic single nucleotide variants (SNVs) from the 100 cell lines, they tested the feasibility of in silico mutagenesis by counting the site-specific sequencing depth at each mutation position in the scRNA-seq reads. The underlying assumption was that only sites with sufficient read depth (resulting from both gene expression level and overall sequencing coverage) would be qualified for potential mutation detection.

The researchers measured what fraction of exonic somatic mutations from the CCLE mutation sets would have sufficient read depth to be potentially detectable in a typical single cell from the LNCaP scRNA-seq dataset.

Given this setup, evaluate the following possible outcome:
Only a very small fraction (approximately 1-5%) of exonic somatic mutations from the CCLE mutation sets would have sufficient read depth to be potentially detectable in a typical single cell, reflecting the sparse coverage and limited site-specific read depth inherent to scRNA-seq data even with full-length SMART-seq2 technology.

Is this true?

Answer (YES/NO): YES